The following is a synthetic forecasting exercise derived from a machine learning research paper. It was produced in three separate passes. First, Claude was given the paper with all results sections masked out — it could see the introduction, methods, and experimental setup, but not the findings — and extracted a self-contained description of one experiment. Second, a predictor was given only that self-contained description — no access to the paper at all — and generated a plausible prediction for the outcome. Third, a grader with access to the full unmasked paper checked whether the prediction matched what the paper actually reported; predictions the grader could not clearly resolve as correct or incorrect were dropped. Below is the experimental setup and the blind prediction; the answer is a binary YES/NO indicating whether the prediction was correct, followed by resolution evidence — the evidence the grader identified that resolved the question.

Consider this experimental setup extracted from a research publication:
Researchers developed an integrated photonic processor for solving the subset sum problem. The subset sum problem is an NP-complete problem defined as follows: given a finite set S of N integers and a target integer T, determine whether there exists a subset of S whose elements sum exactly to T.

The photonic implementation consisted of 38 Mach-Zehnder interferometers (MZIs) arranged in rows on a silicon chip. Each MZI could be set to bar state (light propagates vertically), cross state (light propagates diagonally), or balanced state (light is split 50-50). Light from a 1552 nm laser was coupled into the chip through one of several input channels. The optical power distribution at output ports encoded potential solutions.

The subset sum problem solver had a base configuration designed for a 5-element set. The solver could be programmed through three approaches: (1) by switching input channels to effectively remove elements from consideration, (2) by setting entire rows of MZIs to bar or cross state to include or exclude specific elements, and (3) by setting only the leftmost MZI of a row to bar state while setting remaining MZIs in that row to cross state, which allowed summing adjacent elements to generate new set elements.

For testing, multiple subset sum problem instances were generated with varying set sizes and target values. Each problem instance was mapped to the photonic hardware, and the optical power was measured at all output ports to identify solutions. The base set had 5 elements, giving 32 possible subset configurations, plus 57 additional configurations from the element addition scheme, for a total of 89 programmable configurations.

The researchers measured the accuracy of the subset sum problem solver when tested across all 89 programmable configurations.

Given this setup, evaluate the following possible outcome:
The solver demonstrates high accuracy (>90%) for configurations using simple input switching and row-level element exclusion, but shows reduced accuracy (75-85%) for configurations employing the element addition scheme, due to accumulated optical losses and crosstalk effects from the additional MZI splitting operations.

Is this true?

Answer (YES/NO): NO